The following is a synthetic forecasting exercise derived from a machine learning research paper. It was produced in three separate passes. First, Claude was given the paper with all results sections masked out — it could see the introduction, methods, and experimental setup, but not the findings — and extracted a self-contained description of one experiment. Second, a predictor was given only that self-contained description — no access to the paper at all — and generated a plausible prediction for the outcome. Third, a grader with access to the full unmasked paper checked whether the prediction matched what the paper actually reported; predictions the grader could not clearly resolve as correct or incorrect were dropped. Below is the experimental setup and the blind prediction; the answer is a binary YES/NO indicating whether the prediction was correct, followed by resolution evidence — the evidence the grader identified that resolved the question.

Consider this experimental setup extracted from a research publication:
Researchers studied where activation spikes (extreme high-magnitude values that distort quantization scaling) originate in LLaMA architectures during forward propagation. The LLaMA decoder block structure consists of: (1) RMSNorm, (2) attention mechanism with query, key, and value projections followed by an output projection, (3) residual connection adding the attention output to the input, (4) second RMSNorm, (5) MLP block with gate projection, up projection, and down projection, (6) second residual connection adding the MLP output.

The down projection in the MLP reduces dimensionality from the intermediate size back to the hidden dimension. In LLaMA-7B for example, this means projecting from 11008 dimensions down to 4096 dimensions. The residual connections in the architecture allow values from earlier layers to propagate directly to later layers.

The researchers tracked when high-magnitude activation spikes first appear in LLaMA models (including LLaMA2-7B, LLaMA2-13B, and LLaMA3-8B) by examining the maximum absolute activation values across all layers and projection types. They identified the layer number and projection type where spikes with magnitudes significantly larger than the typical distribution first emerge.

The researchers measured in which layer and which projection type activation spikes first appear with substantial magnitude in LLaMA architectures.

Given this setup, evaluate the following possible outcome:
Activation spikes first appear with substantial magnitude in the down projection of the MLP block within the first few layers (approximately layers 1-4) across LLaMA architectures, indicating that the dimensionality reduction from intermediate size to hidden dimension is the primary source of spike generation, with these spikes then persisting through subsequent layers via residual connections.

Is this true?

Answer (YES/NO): YES